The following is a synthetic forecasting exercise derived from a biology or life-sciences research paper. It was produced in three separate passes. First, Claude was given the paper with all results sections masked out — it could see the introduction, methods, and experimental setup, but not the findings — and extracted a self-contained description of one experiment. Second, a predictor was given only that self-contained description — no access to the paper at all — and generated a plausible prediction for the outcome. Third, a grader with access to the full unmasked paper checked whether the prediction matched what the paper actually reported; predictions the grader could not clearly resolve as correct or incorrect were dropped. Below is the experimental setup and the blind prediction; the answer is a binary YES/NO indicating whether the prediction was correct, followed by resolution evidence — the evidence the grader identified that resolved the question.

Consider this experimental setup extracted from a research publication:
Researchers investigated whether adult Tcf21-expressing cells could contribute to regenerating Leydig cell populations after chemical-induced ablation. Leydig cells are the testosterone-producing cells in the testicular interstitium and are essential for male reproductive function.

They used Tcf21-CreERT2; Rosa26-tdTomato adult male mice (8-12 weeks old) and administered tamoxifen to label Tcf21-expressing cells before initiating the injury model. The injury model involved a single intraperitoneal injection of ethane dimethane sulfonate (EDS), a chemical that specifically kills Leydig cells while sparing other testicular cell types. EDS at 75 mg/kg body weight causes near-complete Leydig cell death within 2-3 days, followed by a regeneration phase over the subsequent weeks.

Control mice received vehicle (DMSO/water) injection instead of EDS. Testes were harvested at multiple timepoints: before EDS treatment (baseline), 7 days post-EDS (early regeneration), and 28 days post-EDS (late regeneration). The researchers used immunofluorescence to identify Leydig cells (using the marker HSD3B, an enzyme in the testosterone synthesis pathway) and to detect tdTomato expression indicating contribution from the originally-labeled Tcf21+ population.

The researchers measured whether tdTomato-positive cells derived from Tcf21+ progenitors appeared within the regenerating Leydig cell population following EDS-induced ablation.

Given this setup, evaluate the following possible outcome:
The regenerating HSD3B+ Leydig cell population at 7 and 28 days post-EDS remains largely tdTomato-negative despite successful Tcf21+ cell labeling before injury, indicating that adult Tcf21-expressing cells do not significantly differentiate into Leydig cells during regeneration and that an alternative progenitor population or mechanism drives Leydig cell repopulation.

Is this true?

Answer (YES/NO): NO